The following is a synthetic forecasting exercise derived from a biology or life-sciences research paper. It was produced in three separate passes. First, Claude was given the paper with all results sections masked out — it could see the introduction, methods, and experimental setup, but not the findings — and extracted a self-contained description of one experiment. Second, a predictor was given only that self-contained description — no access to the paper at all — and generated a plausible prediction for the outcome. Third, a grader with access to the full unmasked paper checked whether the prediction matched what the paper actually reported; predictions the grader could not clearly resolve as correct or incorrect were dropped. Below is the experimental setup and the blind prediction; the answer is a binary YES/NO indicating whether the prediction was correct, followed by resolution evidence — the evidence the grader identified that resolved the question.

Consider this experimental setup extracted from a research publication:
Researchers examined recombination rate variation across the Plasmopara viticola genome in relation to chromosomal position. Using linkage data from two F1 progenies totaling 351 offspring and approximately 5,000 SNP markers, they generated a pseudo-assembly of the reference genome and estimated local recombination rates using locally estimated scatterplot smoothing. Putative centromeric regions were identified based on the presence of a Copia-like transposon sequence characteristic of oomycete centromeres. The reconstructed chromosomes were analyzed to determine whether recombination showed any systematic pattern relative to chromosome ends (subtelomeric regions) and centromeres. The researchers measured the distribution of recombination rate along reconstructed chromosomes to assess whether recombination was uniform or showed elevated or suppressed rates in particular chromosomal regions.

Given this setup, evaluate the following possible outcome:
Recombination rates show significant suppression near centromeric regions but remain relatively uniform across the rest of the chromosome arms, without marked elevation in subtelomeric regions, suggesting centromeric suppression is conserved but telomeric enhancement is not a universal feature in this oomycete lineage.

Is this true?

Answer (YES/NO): NO